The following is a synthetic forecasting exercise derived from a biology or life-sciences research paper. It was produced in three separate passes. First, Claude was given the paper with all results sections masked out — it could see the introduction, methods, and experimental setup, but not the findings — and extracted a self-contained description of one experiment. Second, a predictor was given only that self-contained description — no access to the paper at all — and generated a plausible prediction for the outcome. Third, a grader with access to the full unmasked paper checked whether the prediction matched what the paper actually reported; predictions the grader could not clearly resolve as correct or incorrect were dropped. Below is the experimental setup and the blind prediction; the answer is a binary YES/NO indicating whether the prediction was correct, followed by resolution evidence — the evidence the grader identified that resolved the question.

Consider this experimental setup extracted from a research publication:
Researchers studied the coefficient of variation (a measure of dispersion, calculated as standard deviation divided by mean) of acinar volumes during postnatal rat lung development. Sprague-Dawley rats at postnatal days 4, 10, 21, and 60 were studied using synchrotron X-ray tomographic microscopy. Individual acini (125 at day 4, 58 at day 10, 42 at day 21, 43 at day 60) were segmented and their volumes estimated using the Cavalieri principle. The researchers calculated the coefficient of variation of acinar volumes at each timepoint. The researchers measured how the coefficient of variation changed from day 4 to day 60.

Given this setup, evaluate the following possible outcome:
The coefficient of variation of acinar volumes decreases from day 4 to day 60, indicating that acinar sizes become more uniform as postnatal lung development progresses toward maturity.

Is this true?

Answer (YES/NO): YES